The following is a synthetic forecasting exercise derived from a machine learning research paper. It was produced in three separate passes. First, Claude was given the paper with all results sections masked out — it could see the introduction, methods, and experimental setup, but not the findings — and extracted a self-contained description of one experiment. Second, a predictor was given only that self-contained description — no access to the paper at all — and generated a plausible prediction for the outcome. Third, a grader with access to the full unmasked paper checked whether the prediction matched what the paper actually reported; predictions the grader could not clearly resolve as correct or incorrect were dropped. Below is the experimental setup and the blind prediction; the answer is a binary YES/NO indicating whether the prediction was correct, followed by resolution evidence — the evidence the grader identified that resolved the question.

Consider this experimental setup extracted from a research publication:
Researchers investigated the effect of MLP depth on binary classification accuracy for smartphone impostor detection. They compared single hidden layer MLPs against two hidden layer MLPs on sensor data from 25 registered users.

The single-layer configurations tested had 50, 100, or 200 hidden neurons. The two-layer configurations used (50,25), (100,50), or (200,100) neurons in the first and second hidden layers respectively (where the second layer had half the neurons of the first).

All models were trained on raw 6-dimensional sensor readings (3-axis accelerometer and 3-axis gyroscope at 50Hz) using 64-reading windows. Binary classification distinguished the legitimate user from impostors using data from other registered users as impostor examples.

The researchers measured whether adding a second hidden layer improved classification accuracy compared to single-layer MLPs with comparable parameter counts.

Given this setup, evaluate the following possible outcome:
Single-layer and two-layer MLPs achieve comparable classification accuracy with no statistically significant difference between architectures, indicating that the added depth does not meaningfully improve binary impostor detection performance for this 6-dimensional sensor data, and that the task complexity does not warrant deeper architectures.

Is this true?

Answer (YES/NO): NO